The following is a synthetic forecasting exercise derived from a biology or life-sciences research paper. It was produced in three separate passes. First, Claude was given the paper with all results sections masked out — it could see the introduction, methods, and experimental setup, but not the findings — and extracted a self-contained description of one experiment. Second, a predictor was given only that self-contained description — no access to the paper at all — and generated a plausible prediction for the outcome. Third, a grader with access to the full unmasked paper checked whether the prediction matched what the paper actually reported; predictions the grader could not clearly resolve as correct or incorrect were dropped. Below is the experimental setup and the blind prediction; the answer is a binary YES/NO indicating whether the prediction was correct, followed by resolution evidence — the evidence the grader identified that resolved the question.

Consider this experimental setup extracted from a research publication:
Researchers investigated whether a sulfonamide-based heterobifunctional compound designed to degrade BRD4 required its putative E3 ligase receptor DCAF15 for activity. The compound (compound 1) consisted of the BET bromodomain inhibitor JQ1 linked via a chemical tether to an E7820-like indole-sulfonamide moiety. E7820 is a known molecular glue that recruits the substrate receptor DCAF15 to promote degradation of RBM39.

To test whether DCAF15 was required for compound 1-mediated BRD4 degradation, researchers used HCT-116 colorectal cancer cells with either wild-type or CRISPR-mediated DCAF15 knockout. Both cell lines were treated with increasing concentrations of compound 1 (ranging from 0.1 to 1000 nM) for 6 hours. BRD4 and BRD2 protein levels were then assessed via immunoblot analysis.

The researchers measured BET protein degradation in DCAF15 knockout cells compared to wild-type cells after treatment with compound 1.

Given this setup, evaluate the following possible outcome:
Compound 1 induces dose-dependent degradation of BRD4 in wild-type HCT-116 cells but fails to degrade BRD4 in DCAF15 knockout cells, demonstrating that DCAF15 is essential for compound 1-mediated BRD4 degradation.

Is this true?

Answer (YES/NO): NO